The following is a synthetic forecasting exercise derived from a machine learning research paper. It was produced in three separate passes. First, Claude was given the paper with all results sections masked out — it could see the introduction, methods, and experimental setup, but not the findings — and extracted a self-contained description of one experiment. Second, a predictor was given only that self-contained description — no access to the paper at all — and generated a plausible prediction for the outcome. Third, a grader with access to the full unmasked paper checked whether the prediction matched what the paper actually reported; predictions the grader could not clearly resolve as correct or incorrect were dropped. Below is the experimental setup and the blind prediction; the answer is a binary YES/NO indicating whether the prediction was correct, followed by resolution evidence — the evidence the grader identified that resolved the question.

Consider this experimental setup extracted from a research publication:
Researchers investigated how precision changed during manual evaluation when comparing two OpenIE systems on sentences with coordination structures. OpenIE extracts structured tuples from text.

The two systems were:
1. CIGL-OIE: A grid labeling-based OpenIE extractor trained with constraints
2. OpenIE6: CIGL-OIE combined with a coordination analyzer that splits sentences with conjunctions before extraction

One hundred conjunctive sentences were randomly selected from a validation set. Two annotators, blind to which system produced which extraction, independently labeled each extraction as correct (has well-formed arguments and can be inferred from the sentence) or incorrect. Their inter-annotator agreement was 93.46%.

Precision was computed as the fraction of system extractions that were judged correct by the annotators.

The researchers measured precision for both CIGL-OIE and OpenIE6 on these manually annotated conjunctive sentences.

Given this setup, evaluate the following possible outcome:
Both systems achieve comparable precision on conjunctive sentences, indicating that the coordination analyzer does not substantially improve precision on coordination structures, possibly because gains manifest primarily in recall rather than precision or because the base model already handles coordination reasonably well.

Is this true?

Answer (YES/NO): YES